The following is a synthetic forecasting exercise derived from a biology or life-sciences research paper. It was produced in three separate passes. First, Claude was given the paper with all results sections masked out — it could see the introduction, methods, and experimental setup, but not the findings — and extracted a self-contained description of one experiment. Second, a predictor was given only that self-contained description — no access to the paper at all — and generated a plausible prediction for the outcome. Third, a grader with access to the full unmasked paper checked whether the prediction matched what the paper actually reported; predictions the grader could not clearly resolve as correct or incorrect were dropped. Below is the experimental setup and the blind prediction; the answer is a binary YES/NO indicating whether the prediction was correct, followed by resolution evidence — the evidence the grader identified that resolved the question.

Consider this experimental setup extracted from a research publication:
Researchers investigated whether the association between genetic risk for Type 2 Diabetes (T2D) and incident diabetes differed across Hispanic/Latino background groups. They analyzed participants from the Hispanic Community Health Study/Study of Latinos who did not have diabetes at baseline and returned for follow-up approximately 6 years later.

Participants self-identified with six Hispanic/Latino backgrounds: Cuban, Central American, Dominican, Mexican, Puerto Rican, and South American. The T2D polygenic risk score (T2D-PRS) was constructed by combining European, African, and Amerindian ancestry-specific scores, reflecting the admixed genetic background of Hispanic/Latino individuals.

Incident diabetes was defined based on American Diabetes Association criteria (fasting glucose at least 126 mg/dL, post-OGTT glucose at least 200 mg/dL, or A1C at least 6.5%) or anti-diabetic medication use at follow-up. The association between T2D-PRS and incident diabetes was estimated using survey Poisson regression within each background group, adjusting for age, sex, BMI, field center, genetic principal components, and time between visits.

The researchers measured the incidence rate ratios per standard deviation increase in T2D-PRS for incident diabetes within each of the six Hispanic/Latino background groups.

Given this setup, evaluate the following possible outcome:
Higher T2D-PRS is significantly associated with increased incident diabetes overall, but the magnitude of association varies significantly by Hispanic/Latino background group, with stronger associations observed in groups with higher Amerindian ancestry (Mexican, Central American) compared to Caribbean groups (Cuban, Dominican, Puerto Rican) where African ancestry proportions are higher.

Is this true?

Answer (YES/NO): NO